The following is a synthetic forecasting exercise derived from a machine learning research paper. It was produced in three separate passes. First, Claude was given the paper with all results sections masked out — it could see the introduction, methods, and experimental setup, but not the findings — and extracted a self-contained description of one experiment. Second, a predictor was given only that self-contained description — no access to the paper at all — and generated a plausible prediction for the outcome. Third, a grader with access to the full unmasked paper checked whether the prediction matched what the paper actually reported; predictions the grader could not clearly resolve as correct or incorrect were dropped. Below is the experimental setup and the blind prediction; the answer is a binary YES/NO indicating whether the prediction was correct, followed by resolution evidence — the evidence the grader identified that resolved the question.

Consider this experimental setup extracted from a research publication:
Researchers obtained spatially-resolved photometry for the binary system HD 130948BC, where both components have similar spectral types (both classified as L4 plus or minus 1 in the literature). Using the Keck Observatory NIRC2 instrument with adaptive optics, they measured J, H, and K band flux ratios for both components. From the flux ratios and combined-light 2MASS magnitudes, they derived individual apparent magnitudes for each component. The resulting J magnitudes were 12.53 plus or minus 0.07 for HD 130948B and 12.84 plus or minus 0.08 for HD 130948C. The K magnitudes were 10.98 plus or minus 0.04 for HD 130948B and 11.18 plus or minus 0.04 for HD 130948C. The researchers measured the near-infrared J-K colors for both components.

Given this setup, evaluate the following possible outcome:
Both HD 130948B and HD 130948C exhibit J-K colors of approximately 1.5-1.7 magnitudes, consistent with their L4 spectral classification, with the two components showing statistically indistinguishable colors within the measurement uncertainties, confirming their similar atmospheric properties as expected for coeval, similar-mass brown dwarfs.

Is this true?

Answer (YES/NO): YES